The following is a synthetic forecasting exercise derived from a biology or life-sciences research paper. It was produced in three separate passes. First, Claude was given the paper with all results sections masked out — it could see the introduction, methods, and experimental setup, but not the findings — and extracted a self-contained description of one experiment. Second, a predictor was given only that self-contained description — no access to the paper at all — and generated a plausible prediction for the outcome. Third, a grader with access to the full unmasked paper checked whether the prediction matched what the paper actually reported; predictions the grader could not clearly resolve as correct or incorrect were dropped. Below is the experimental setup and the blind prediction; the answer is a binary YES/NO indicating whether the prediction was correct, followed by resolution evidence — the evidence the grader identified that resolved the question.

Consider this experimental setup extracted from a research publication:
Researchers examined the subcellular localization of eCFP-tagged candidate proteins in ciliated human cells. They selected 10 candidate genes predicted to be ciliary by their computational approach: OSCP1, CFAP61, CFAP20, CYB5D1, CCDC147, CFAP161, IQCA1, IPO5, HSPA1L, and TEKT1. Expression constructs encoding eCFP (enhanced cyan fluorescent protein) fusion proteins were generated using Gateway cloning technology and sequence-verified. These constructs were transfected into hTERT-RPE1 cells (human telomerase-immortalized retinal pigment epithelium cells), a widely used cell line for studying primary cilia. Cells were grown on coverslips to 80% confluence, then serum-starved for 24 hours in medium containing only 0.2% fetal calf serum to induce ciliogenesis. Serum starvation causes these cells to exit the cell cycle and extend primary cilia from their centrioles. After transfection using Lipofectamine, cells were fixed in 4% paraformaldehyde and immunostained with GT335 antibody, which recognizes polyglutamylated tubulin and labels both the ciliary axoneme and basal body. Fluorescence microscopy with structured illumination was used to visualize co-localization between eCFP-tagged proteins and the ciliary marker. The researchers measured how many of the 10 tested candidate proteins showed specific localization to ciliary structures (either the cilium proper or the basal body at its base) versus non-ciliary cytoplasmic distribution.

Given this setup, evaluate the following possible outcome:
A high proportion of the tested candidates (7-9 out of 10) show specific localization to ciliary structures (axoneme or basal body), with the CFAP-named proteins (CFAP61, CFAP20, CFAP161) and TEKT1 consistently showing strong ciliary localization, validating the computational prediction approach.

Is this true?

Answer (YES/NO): YES